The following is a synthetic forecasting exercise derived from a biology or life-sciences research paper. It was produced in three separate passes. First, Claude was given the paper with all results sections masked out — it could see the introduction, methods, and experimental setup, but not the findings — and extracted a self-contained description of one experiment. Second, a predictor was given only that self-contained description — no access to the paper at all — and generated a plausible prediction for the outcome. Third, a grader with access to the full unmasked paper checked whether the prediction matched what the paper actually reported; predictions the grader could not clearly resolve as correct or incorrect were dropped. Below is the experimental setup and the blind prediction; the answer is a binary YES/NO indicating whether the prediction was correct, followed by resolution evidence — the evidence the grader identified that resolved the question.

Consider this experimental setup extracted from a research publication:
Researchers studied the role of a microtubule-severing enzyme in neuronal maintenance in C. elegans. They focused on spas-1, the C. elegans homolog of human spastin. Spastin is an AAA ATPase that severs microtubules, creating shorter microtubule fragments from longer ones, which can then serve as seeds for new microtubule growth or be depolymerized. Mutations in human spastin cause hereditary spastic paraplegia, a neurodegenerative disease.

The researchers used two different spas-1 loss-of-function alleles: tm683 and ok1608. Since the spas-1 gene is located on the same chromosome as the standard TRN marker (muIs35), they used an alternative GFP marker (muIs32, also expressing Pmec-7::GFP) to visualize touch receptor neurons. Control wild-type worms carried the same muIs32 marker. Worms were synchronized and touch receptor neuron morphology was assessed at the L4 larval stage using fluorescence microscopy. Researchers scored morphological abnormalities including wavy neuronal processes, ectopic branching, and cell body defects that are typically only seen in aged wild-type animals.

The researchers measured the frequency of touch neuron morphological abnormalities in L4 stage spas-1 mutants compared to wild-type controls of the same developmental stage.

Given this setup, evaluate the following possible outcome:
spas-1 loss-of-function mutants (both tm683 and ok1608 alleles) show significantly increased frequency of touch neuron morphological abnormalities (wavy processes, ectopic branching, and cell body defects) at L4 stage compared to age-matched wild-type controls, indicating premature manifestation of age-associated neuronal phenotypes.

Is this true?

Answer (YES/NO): NO